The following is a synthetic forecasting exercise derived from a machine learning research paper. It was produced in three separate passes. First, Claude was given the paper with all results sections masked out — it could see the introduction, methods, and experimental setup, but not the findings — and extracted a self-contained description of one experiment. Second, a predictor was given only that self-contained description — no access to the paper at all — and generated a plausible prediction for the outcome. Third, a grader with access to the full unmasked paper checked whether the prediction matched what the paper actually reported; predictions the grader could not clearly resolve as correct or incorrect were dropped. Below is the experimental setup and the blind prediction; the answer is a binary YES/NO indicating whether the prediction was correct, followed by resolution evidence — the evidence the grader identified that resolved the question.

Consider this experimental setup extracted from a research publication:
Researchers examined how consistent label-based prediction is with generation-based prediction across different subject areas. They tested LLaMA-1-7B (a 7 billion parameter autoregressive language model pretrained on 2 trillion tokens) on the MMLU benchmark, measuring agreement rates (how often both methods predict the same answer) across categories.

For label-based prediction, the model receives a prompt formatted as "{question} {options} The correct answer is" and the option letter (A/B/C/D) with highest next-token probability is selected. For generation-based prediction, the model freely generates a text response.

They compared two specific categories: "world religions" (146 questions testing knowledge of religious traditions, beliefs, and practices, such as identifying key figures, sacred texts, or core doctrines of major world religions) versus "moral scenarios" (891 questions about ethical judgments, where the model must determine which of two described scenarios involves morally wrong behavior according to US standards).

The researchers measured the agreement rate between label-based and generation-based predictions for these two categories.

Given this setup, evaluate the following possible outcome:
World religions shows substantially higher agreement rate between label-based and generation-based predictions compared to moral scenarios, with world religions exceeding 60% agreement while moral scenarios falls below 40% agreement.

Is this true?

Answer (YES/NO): NO